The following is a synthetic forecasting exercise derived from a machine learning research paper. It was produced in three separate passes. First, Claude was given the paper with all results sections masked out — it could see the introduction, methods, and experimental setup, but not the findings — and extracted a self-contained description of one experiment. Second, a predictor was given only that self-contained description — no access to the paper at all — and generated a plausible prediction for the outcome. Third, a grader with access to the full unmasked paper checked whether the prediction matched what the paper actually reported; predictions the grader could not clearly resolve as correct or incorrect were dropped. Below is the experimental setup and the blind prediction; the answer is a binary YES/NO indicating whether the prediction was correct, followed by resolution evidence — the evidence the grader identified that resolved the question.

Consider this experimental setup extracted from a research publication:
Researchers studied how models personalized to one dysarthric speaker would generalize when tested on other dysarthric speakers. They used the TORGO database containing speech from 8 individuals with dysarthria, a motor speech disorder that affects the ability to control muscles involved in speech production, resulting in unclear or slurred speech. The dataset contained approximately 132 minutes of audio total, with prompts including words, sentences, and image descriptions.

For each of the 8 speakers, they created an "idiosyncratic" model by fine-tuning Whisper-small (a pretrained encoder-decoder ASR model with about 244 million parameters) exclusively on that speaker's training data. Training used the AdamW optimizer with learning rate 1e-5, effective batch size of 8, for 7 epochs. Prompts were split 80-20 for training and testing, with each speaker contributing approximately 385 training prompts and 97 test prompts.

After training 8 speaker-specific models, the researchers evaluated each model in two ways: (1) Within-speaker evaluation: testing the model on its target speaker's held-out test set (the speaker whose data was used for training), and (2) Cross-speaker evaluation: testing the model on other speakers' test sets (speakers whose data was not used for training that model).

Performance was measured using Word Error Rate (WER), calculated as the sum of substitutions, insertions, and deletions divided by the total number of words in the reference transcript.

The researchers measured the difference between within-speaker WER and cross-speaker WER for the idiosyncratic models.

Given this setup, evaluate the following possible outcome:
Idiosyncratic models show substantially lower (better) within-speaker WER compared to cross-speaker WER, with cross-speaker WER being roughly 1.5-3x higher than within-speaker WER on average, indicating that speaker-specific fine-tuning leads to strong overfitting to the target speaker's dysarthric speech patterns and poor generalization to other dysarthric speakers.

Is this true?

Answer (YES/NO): NO